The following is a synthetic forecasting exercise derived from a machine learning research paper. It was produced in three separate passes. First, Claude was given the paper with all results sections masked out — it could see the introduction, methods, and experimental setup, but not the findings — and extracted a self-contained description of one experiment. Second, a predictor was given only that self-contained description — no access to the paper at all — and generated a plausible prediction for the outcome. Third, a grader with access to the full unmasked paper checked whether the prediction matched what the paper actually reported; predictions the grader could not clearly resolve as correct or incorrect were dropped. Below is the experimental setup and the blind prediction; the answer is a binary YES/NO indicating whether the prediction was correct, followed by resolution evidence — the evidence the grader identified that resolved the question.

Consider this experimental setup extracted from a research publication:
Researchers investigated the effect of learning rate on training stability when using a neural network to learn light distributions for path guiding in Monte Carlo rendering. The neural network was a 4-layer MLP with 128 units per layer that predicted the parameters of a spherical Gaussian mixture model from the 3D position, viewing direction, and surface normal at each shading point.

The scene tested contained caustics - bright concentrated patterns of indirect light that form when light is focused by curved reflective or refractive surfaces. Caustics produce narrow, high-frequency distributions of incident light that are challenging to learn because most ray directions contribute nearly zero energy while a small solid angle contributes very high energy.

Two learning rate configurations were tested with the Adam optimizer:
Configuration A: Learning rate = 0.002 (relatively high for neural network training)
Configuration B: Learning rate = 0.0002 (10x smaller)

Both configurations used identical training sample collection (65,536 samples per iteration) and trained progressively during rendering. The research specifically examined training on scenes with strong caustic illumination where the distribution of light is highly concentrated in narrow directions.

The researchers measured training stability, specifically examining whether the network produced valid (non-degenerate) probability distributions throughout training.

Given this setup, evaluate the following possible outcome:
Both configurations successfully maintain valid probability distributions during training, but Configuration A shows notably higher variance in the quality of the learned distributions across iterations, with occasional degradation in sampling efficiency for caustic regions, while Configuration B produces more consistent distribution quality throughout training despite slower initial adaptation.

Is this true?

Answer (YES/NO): NO